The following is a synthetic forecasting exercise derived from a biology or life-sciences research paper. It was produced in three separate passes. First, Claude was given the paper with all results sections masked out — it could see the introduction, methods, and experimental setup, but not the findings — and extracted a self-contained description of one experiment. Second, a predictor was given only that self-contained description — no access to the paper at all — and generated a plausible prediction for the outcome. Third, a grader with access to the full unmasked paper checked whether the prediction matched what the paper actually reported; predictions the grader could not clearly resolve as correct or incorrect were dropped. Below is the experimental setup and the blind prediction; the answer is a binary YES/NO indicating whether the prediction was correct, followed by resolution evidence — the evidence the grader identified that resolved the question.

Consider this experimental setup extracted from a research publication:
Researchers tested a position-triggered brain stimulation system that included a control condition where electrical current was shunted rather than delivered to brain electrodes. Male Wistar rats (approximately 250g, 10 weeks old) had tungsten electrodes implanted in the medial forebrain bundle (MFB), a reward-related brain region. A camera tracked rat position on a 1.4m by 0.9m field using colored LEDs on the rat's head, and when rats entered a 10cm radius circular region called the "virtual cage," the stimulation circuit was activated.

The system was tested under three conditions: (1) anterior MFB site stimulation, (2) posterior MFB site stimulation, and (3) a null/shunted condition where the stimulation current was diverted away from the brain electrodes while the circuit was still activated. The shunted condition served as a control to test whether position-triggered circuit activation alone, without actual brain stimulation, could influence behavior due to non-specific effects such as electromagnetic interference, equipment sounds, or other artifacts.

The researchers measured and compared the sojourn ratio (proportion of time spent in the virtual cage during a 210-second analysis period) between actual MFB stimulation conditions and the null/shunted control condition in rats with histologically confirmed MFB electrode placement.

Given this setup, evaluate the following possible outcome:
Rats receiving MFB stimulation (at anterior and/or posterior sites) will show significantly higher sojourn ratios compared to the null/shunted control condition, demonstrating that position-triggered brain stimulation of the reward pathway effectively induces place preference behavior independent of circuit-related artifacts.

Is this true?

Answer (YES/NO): YES